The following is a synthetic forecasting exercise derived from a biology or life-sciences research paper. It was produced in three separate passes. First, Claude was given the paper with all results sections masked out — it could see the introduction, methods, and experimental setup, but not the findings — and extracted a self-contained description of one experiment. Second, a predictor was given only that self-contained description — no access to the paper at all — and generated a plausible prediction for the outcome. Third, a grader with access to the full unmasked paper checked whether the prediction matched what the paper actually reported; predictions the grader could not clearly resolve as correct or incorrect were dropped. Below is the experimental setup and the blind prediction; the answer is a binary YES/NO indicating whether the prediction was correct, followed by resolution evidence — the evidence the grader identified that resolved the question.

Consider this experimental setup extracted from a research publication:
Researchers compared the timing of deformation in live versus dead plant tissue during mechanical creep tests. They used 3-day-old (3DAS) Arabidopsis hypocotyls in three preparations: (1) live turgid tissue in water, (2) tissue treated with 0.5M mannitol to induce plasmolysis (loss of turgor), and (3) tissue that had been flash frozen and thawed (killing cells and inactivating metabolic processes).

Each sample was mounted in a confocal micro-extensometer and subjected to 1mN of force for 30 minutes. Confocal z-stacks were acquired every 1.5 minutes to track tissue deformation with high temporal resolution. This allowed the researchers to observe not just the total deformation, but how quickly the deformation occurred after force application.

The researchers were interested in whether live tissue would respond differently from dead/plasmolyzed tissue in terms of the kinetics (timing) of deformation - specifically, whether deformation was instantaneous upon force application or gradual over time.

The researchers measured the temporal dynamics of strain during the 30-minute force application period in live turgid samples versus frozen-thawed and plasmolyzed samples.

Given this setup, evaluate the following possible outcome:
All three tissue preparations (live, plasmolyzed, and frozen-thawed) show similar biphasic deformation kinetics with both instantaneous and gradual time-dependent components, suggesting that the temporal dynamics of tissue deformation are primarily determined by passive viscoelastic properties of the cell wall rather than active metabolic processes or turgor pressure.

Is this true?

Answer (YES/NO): NO